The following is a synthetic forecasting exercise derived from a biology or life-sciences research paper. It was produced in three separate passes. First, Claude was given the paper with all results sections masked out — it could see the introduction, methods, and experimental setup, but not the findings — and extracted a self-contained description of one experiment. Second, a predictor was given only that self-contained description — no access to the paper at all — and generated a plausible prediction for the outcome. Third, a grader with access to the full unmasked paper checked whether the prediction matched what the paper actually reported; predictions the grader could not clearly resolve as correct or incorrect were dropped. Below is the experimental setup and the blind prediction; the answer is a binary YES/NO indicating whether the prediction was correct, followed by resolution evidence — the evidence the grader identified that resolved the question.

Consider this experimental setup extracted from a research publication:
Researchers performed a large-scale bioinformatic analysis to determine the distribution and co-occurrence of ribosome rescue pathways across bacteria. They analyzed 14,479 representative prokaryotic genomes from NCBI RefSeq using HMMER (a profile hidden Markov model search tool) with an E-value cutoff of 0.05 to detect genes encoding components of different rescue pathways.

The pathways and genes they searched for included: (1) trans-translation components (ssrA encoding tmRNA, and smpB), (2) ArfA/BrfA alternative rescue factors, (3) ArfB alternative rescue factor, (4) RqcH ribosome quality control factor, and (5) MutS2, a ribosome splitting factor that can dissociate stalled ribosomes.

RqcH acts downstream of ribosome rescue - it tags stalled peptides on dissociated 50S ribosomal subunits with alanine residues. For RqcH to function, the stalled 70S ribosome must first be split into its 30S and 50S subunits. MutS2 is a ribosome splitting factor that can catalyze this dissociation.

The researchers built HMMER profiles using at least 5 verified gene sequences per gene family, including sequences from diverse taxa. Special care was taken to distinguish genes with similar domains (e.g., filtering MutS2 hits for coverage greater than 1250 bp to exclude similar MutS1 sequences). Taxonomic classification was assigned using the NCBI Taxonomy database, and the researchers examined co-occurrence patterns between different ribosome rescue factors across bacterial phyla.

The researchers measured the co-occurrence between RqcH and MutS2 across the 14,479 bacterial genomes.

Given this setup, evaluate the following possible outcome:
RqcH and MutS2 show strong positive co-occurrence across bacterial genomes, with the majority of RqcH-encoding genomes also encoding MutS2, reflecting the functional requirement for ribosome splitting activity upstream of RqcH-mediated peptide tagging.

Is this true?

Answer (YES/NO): YES